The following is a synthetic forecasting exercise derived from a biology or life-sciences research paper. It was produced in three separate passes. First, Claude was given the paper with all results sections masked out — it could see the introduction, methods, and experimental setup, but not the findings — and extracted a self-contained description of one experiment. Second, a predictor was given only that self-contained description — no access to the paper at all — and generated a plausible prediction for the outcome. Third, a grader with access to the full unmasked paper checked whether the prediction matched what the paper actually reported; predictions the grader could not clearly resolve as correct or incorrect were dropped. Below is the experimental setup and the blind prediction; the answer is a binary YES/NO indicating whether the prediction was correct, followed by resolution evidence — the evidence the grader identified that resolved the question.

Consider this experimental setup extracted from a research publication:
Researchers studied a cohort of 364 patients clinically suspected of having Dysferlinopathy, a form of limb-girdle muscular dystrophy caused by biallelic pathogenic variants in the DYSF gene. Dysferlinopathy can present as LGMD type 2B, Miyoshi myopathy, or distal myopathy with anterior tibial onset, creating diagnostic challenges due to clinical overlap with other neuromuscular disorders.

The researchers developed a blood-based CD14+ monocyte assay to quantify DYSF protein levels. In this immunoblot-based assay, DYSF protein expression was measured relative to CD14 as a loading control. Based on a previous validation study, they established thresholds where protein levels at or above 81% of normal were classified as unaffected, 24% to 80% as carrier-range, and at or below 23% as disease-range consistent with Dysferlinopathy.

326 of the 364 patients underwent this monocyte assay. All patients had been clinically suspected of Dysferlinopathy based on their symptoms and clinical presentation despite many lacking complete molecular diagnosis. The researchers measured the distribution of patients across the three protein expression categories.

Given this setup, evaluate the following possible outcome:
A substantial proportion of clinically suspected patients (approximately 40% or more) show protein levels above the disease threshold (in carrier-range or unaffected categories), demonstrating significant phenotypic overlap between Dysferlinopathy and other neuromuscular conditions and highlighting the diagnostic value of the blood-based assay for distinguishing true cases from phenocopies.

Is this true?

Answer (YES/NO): NO